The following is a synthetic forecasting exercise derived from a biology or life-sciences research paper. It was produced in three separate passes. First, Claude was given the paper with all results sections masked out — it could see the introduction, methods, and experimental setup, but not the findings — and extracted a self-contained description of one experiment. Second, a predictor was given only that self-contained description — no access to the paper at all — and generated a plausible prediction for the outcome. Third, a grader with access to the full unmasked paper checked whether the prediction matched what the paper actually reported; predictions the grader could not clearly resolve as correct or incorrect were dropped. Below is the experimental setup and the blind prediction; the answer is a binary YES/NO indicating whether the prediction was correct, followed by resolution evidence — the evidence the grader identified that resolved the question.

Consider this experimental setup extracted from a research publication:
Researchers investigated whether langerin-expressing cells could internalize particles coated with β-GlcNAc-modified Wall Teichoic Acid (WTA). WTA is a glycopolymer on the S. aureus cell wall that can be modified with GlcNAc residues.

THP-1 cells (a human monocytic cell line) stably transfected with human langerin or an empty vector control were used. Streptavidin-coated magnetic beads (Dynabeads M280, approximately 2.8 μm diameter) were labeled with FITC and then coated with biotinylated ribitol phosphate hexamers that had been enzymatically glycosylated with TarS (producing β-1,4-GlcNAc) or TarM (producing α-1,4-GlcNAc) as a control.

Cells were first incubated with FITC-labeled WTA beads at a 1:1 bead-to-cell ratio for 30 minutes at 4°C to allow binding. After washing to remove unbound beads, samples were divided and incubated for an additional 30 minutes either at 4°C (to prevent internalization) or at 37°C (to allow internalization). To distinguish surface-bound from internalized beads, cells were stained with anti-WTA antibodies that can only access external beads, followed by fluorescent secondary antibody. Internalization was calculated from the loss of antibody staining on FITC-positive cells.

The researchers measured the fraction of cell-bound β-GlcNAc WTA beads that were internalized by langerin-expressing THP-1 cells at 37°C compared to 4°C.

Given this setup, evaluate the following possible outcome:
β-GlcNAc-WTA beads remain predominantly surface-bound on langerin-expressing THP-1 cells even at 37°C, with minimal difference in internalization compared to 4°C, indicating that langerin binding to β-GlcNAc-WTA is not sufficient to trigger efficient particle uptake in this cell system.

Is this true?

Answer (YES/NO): NO